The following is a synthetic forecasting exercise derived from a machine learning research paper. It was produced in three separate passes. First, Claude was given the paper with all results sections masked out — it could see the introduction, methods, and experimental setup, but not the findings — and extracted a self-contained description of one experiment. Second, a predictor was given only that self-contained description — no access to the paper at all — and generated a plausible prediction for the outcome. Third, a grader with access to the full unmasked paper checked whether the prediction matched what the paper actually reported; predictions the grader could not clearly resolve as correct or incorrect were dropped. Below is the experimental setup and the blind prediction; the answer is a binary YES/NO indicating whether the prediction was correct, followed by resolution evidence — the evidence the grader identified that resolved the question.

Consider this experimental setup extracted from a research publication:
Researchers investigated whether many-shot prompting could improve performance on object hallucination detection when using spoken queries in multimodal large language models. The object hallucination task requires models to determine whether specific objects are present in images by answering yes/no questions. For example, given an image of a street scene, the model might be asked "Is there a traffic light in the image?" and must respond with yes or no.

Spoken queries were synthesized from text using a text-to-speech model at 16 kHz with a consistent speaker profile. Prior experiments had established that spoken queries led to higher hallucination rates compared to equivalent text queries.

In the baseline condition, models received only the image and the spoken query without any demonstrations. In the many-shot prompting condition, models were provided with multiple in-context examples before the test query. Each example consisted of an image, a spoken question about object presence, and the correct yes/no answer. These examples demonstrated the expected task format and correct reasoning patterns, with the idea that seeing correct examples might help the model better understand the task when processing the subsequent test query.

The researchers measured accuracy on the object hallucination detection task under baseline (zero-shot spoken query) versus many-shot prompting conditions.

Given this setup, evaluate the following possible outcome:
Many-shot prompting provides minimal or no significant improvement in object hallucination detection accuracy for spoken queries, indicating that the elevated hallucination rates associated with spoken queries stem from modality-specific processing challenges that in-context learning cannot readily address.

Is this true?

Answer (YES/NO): NO